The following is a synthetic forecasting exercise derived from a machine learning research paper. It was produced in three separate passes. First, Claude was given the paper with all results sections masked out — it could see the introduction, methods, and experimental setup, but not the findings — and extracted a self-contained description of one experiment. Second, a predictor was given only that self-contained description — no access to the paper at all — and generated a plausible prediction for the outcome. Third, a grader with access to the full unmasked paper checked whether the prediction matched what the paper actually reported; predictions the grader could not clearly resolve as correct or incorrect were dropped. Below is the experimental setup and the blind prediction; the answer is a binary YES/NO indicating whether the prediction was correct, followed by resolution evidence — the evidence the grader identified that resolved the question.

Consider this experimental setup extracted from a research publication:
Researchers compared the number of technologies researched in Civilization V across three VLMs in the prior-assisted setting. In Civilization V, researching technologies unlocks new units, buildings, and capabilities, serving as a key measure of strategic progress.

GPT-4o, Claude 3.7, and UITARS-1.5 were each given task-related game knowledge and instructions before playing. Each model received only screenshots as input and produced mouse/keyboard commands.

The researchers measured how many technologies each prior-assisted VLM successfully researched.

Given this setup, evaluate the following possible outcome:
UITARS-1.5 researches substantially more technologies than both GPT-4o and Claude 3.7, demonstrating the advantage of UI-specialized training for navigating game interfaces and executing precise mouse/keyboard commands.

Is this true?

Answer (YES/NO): NO